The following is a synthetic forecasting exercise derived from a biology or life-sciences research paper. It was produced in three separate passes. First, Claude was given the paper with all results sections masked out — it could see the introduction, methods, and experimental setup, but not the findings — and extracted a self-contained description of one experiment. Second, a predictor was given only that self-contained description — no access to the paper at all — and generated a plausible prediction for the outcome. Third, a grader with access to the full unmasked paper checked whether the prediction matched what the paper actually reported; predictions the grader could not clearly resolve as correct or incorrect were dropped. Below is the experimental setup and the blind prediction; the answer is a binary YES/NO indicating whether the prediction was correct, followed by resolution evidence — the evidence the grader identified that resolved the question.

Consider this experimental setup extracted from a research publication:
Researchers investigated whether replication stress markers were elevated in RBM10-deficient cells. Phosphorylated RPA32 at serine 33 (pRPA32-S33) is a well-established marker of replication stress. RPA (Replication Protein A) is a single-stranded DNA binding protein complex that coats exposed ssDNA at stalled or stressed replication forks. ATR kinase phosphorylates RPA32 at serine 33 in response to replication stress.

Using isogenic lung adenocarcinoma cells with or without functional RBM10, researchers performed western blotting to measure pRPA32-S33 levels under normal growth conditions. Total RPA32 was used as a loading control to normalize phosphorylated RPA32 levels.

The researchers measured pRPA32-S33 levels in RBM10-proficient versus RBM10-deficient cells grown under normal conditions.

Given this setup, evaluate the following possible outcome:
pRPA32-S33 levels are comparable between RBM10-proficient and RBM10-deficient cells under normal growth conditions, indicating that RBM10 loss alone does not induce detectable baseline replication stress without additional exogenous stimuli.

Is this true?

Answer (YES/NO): NO